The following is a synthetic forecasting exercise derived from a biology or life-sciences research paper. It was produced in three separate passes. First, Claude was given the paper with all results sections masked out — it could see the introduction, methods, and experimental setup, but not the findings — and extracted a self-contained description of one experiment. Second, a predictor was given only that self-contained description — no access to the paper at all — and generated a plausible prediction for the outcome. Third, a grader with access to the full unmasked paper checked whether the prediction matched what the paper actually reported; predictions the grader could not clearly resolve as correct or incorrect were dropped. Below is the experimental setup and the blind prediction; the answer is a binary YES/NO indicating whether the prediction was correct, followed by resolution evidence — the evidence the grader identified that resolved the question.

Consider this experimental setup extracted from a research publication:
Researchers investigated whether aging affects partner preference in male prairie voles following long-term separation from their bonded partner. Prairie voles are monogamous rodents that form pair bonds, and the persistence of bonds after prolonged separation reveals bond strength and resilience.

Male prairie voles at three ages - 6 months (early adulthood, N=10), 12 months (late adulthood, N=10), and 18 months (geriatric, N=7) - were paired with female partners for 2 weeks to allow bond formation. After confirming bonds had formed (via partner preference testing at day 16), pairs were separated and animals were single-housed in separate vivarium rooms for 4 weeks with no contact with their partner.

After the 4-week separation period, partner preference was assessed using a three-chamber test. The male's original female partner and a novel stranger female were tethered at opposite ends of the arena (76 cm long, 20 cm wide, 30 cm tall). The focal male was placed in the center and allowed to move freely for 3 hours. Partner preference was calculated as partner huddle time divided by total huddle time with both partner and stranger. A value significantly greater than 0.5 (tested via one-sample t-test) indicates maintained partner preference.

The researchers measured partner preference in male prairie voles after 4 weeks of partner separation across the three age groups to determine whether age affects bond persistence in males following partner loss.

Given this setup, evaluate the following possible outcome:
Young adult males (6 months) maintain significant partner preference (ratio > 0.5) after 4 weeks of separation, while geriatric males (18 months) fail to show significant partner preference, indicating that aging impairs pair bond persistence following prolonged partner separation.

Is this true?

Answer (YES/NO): NO